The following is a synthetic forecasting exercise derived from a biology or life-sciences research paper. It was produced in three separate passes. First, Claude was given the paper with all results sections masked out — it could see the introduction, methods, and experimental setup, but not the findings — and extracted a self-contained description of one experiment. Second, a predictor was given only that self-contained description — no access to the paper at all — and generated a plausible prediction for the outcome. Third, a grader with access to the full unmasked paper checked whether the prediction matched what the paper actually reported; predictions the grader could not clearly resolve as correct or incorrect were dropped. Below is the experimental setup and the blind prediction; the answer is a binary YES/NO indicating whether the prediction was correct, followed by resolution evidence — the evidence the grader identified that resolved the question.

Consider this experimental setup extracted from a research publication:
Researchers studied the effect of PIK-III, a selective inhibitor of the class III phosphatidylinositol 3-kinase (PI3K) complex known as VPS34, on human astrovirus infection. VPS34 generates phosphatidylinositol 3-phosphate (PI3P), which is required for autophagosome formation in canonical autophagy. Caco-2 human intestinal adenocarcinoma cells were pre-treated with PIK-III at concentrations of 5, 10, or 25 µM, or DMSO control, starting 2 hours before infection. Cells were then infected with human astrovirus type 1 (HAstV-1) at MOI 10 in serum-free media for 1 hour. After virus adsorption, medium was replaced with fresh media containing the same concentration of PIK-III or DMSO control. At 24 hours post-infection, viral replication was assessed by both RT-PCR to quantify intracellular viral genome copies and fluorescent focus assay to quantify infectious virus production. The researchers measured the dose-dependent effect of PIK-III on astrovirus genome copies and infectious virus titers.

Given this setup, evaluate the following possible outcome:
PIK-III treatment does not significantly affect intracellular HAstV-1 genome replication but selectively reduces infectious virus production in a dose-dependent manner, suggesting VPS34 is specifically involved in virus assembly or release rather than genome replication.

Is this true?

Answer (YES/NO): NO